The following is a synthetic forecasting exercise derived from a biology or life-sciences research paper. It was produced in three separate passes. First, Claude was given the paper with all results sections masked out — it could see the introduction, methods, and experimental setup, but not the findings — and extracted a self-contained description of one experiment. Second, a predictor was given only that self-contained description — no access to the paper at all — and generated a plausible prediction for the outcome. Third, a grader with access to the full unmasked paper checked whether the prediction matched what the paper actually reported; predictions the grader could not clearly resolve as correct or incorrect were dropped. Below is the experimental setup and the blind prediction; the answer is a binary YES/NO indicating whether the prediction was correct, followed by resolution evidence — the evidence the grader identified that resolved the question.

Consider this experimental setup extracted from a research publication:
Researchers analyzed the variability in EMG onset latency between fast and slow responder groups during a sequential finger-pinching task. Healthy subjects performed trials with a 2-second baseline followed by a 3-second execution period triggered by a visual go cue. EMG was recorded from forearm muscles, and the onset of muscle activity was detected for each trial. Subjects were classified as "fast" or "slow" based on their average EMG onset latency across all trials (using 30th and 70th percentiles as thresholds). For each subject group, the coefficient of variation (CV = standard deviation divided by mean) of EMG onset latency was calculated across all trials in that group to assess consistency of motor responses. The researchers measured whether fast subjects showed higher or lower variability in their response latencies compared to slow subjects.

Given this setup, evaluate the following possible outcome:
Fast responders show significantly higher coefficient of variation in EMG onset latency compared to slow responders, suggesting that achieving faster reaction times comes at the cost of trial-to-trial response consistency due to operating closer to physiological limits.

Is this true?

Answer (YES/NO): NO